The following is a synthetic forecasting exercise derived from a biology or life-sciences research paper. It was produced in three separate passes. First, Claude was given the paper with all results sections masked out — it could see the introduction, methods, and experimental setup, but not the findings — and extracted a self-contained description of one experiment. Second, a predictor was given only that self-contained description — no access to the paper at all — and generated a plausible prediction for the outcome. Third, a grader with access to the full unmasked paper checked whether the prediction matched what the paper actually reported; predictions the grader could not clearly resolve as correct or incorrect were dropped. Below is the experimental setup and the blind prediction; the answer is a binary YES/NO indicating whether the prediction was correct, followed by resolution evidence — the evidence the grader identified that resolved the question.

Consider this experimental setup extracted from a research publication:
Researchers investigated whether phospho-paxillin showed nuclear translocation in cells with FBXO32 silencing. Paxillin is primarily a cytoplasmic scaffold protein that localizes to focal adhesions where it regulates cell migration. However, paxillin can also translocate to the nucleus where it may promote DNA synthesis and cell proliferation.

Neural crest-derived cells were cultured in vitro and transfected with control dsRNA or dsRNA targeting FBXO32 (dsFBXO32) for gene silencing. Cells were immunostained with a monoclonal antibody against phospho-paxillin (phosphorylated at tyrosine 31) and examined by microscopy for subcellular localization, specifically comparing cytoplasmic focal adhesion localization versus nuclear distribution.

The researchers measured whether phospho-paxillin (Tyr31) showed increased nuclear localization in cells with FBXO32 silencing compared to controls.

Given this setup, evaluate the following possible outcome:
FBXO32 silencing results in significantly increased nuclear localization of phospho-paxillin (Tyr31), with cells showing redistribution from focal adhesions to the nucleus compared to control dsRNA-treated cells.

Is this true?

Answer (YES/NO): NO